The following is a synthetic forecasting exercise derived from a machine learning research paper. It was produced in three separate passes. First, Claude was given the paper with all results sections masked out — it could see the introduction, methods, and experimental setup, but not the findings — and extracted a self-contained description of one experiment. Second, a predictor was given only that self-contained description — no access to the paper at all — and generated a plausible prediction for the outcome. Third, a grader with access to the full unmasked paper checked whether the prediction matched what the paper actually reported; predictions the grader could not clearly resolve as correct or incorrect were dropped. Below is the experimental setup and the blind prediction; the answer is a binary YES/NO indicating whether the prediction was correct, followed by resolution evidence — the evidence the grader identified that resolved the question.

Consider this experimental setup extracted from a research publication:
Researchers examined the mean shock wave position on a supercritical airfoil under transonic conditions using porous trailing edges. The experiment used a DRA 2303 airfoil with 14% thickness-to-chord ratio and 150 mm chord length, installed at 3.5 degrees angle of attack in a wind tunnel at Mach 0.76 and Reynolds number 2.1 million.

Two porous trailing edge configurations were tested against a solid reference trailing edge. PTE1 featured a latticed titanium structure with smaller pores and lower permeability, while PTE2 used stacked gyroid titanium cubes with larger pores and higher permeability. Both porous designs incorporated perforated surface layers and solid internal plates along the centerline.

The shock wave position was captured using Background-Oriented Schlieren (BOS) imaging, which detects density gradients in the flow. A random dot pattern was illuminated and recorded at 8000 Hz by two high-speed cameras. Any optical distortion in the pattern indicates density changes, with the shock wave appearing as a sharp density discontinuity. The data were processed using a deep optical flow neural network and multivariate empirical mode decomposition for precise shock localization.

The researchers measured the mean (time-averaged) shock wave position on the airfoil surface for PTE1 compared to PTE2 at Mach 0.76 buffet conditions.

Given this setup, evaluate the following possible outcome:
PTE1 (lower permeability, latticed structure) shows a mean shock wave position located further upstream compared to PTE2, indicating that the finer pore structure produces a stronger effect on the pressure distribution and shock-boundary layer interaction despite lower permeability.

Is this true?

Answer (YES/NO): NO